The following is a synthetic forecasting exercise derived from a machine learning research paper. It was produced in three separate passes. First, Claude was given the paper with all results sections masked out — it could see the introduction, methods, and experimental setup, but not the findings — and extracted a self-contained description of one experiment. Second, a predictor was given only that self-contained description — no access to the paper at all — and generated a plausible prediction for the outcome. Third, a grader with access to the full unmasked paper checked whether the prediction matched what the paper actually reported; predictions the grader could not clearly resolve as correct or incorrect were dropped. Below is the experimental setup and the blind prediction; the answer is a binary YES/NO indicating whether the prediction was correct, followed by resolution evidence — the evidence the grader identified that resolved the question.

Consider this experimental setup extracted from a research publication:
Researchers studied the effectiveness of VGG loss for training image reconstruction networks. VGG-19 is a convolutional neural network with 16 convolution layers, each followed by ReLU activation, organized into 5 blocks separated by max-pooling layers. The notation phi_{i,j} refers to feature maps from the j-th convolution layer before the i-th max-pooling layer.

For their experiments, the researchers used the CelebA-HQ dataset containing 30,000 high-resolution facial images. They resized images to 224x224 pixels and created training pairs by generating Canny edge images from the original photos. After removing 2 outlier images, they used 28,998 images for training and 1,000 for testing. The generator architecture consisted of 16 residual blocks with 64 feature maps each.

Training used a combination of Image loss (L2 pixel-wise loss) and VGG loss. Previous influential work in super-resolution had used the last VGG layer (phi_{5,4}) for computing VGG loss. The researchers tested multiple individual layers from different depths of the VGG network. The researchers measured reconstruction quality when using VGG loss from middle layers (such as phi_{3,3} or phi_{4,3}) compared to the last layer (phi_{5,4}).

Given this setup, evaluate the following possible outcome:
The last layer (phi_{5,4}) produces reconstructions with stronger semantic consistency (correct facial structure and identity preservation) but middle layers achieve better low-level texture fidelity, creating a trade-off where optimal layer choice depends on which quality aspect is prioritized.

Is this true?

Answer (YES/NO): NO